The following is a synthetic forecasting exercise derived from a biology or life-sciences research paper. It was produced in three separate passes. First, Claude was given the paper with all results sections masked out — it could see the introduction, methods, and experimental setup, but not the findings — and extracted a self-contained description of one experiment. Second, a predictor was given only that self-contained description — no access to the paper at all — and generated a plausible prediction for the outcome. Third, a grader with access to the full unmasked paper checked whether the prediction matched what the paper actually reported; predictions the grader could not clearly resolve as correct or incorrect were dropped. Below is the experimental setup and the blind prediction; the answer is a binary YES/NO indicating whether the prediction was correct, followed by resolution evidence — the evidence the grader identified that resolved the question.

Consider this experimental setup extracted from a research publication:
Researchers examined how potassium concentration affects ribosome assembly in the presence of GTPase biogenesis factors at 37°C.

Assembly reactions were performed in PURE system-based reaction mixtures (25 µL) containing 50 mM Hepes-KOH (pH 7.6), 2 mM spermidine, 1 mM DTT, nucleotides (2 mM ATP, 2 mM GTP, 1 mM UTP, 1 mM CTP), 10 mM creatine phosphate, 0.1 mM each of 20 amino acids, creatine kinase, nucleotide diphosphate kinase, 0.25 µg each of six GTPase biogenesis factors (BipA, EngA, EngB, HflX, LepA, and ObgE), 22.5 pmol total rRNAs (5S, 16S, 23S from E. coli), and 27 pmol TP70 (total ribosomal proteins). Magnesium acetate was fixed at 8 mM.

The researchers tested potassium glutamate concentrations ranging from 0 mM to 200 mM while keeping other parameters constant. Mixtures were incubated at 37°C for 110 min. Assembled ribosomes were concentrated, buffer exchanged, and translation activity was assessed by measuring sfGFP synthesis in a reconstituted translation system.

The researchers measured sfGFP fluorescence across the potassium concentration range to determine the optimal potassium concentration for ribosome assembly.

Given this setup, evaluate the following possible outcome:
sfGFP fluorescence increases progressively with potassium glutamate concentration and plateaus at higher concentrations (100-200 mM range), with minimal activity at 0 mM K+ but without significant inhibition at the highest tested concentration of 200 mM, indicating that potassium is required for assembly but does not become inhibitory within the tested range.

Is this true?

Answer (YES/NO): NO